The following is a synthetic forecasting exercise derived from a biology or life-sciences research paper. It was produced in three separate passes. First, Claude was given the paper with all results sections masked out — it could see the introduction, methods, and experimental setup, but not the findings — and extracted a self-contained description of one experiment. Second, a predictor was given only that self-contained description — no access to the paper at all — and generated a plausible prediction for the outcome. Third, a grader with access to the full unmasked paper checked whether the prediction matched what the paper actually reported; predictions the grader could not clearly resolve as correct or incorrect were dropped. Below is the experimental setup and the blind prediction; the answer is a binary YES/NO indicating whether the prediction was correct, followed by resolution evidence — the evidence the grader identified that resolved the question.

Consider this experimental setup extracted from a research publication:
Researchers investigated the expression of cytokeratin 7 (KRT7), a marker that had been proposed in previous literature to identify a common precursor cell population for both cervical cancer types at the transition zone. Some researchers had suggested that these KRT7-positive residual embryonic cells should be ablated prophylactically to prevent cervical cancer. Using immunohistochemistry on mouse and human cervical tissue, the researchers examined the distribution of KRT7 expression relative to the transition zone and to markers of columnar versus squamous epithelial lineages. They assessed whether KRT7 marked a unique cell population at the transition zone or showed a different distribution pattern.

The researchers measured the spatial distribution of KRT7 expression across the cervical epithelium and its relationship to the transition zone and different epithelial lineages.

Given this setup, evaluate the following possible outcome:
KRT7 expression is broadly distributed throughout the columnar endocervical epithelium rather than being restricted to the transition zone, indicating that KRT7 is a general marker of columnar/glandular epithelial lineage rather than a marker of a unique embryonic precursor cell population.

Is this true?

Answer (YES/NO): YES